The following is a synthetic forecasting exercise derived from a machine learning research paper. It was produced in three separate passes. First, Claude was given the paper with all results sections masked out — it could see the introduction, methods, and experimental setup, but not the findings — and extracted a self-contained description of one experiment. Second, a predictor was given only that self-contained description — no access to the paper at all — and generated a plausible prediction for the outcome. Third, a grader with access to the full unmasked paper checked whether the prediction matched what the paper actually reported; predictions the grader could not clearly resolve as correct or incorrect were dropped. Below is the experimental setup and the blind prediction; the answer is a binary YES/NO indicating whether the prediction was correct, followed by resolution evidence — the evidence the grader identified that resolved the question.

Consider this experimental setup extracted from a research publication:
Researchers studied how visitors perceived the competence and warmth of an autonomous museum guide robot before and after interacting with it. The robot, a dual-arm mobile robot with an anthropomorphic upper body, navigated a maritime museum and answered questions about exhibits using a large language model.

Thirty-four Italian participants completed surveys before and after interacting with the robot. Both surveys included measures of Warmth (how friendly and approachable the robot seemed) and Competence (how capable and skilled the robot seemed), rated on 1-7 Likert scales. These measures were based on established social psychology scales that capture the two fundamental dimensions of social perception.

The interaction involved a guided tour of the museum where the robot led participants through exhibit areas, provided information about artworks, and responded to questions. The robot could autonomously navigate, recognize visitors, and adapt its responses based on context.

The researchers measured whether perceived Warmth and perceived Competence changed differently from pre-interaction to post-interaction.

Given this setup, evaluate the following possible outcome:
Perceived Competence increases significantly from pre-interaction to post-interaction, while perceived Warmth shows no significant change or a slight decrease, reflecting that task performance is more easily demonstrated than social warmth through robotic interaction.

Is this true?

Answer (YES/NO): NO